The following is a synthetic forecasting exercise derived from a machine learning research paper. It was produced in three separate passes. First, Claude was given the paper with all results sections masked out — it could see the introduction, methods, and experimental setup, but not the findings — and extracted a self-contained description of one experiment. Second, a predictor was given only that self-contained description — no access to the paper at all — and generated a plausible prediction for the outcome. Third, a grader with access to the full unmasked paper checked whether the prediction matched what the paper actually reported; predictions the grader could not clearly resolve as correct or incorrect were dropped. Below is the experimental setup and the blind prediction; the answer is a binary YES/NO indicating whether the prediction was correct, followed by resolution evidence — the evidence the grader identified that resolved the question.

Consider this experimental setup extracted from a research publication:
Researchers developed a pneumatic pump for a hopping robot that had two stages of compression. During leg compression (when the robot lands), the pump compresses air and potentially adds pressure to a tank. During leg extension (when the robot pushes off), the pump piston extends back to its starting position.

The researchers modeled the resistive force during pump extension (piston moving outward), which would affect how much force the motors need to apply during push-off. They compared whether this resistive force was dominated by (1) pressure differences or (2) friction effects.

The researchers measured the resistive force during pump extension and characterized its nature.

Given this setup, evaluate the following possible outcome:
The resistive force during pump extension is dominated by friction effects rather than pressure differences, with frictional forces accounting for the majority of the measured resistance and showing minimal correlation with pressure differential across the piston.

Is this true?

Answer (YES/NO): YES